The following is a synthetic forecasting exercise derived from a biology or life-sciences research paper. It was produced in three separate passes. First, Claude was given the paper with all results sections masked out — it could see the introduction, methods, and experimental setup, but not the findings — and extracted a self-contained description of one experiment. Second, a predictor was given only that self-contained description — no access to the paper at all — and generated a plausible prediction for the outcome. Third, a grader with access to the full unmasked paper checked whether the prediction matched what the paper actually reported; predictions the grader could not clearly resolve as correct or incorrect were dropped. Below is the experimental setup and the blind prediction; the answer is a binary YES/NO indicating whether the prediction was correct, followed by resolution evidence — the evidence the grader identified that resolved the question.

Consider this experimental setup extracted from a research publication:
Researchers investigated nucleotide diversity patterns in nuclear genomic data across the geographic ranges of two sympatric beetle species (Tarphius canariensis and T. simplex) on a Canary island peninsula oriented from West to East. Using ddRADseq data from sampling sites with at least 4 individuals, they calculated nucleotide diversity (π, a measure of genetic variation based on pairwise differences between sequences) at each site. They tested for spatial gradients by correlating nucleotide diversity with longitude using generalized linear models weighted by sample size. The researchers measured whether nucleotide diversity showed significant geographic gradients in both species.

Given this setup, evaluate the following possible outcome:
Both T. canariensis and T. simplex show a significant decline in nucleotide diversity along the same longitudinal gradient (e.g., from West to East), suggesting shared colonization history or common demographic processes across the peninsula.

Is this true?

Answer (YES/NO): YES